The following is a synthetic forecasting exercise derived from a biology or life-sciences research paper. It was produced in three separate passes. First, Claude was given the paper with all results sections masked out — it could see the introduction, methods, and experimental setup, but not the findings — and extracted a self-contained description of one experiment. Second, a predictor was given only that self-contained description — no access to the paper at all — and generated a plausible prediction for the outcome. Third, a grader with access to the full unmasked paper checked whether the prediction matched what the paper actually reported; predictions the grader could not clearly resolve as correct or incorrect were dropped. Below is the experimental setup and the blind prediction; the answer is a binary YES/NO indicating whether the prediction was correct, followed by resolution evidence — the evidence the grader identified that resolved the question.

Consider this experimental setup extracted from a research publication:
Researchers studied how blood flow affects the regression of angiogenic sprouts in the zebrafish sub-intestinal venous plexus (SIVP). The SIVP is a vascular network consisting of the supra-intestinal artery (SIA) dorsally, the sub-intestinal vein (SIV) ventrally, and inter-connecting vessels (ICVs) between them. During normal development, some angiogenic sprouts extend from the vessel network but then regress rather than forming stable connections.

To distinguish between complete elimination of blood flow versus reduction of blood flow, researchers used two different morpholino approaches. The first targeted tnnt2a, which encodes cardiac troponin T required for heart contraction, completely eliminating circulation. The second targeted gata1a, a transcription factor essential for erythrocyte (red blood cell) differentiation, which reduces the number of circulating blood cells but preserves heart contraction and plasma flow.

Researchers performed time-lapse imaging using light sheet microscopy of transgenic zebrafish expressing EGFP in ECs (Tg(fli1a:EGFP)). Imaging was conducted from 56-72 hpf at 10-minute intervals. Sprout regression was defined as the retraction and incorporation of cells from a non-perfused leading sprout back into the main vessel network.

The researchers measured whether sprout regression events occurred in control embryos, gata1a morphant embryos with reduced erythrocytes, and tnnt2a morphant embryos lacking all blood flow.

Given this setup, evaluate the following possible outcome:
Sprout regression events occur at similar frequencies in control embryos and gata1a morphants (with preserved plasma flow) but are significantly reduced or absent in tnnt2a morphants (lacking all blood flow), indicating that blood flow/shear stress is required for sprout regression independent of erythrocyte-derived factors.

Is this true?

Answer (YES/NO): YES